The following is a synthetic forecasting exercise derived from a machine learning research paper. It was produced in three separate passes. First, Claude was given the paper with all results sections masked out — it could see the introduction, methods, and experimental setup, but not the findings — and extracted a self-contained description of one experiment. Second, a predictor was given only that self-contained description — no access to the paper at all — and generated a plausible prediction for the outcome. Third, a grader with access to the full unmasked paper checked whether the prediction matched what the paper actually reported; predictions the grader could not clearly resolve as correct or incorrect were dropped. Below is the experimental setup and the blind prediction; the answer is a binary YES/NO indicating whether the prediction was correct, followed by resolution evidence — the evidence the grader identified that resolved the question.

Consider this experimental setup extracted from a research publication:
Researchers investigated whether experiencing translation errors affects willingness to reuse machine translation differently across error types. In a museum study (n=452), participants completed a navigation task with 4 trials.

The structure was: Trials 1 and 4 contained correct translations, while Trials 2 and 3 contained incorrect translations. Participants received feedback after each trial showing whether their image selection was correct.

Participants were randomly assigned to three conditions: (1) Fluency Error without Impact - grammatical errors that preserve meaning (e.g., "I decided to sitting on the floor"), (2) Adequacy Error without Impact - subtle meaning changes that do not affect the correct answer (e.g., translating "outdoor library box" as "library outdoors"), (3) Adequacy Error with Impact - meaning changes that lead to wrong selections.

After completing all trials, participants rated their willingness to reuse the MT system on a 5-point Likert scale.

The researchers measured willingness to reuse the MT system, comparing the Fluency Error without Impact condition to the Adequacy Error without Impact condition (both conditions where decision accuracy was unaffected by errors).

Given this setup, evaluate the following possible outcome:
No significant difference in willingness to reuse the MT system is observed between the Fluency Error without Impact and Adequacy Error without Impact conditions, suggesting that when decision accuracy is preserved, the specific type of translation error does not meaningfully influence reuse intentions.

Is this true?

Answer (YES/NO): NO